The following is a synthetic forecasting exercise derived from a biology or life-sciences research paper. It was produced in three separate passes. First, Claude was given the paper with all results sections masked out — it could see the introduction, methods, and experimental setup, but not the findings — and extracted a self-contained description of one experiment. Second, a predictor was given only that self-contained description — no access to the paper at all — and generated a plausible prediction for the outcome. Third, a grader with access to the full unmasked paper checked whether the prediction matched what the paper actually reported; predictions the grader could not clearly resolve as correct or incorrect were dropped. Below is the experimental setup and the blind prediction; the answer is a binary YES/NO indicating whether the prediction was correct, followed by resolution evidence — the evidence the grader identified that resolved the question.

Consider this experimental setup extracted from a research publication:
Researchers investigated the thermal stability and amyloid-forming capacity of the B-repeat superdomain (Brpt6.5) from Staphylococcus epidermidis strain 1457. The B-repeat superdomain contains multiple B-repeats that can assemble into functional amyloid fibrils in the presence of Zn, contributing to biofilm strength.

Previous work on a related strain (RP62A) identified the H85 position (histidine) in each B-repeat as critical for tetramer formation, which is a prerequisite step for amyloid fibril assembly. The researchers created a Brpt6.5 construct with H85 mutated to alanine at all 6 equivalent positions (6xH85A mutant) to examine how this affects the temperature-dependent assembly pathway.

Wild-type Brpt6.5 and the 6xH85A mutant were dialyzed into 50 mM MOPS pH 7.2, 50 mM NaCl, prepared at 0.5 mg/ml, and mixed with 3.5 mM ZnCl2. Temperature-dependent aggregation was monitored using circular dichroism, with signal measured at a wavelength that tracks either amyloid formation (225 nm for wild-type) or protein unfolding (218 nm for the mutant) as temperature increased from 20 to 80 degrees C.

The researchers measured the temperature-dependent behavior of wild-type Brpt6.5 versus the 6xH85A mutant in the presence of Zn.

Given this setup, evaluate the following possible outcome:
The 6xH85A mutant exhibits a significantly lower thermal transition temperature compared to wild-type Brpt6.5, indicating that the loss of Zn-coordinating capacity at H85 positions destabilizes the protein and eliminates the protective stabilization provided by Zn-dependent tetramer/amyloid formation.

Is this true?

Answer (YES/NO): NO